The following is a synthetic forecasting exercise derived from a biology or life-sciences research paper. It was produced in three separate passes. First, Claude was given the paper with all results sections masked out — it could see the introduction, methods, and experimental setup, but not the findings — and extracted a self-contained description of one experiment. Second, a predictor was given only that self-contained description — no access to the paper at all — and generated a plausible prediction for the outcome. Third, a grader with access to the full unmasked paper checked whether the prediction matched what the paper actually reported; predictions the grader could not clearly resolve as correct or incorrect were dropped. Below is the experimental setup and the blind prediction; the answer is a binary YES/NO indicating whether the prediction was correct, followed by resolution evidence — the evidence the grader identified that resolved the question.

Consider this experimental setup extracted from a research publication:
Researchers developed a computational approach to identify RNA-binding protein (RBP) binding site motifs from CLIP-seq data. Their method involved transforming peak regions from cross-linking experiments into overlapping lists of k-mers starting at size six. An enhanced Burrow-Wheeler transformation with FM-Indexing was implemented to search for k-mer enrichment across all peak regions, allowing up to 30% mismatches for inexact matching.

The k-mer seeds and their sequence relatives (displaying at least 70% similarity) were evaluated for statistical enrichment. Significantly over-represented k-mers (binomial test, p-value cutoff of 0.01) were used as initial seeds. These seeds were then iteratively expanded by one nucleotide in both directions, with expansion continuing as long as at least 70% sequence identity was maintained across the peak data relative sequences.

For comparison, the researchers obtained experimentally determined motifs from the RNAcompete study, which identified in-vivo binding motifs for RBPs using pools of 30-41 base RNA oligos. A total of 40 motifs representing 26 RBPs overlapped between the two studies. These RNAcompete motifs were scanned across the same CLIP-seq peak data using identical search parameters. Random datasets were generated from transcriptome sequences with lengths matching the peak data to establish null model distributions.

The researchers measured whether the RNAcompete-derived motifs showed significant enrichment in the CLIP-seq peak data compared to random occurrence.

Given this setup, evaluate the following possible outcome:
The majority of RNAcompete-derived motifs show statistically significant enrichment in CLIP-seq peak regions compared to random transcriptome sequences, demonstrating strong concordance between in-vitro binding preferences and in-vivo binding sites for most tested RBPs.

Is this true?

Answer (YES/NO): YES